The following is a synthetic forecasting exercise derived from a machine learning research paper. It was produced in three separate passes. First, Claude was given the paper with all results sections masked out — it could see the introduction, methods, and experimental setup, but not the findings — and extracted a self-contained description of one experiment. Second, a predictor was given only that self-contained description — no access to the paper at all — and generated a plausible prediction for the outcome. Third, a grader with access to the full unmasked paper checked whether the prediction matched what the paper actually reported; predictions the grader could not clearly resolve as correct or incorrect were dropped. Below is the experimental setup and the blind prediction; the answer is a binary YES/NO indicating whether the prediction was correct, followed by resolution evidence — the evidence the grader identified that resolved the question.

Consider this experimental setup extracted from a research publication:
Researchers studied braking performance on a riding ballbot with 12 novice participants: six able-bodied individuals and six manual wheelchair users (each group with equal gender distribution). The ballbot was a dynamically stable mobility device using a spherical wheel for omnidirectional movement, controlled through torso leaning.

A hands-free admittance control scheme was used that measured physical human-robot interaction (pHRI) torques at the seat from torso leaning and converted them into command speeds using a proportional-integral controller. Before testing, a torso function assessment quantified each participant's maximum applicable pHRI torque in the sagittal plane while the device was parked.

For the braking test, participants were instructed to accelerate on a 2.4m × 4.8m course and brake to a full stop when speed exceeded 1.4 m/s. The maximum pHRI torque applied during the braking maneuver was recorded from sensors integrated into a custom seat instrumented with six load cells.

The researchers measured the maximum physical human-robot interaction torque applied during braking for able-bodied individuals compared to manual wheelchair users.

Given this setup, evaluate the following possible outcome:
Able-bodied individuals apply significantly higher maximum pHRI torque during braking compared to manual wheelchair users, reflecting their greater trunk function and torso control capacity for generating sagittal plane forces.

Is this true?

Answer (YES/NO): YES